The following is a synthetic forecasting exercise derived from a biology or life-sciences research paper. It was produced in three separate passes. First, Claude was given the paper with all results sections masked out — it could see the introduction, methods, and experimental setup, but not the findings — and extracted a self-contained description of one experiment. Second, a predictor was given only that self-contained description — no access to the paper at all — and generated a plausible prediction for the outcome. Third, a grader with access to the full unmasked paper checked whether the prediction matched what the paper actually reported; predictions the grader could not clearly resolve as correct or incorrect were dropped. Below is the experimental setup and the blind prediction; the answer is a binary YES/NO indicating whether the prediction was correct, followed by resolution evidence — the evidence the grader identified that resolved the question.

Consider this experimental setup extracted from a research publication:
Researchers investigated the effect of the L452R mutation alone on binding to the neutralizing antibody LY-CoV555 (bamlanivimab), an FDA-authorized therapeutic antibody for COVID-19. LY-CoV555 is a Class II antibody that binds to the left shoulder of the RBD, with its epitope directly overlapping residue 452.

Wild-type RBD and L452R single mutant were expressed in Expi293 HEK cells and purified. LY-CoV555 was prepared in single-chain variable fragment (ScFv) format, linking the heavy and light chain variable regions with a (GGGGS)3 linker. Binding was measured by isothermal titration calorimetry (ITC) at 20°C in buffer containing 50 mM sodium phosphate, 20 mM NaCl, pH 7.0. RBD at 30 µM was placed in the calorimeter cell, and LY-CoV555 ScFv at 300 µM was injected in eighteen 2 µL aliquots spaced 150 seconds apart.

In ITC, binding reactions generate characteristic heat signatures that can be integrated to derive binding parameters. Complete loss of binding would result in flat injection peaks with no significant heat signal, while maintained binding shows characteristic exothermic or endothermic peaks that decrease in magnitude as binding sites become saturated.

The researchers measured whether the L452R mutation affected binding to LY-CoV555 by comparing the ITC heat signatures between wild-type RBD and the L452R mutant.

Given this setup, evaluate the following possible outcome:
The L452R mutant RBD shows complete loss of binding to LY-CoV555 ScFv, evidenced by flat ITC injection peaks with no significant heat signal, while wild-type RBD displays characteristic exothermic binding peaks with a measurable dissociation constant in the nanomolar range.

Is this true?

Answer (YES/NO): YES